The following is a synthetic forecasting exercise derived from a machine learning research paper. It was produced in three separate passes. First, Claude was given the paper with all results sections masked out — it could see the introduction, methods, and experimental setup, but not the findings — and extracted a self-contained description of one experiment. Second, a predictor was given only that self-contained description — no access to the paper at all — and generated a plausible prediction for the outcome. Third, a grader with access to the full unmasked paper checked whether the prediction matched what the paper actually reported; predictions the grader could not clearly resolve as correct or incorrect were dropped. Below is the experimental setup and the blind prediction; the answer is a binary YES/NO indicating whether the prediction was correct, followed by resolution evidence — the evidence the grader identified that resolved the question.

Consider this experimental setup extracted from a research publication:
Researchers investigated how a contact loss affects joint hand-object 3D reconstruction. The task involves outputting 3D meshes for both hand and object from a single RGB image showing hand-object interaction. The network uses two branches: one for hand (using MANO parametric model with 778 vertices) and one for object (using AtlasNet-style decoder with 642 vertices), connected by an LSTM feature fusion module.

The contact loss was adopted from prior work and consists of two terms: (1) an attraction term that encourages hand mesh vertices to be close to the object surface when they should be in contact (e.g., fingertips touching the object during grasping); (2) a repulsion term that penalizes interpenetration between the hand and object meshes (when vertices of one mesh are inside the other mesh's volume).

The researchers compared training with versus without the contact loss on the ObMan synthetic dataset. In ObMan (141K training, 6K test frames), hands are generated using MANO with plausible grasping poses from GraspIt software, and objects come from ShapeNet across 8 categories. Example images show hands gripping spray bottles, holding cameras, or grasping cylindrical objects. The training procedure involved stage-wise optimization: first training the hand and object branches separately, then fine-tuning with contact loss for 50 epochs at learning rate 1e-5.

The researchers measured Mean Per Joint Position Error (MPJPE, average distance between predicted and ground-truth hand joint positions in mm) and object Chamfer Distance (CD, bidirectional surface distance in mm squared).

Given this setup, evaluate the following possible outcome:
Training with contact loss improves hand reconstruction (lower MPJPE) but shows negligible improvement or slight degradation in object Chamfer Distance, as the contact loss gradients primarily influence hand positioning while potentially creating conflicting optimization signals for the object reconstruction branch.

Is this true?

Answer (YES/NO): NO